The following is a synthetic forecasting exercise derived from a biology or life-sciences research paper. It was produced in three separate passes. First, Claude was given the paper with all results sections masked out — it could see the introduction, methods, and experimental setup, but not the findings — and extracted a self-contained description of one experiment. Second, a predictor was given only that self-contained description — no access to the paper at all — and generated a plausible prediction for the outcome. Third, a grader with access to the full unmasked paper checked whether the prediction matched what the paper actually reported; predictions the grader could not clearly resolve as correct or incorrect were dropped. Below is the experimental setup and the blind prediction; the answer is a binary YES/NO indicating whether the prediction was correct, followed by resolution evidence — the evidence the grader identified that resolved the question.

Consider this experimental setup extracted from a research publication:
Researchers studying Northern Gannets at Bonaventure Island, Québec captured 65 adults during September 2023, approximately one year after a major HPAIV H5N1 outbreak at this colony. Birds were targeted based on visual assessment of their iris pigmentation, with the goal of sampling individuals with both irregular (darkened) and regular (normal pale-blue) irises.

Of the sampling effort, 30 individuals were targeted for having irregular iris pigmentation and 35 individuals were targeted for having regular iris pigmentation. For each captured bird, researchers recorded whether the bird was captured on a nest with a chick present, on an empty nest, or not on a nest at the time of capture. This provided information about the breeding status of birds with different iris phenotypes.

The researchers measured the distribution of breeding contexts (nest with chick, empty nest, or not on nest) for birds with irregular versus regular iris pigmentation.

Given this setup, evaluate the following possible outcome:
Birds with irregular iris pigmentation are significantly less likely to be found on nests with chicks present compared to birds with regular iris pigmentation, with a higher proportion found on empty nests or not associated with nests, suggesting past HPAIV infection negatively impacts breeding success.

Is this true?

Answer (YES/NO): NO